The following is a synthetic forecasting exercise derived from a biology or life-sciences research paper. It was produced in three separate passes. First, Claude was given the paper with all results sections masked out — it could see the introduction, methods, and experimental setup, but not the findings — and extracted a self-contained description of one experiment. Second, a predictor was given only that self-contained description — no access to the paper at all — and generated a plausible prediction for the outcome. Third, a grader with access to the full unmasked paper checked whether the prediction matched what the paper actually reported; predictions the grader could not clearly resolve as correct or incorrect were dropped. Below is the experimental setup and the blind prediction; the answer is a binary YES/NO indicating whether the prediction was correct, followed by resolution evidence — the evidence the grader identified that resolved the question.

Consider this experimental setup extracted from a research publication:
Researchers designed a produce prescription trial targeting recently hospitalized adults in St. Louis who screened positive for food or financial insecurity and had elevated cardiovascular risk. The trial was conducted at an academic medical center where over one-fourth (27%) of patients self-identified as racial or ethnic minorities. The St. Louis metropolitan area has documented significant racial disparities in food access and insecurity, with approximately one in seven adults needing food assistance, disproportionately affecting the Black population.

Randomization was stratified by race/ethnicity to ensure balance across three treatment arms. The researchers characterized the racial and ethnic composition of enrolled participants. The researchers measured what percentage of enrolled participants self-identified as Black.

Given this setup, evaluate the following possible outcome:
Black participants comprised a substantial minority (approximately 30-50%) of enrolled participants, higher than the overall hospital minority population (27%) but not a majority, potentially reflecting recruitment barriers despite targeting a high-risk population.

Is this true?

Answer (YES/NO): NO